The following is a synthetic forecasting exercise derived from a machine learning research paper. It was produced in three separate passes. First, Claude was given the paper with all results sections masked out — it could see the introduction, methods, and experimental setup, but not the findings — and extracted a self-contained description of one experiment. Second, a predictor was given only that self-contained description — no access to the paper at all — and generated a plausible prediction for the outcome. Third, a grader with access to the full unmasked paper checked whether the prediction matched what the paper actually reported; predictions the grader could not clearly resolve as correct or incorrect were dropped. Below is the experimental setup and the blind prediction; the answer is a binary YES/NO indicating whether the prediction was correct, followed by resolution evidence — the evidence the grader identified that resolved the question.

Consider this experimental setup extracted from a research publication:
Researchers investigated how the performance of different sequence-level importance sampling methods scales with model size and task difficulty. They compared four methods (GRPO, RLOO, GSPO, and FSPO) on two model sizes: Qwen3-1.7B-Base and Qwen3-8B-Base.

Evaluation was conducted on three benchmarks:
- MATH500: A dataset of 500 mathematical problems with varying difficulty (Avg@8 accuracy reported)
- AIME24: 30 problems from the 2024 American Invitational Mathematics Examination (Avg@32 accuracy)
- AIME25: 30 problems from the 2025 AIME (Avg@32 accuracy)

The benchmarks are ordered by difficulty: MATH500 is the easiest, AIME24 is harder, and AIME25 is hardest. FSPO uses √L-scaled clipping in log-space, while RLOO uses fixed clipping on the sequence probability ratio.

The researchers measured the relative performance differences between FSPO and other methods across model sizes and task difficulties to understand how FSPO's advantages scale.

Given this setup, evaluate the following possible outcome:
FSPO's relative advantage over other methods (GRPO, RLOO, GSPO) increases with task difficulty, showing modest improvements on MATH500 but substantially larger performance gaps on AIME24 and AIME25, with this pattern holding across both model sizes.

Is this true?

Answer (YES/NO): NO